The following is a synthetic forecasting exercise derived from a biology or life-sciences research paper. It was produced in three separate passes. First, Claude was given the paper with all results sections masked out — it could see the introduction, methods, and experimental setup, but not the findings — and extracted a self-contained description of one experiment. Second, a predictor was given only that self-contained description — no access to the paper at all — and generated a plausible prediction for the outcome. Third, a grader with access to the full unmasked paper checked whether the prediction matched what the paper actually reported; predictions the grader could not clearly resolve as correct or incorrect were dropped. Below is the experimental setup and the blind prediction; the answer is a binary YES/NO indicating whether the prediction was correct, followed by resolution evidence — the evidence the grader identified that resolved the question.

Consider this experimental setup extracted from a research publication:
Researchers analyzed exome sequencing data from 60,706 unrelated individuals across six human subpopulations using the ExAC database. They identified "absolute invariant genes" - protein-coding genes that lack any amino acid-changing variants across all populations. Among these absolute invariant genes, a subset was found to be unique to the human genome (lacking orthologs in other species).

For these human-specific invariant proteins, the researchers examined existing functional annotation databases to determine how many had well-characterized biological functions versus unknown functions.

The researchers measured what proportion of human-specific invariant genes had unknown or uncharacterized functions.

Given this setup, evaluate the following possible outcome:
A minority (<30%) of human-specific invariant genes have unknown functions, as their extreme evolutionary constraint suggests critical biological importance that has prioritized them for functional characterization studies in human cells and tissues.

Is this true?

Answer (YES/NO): NO